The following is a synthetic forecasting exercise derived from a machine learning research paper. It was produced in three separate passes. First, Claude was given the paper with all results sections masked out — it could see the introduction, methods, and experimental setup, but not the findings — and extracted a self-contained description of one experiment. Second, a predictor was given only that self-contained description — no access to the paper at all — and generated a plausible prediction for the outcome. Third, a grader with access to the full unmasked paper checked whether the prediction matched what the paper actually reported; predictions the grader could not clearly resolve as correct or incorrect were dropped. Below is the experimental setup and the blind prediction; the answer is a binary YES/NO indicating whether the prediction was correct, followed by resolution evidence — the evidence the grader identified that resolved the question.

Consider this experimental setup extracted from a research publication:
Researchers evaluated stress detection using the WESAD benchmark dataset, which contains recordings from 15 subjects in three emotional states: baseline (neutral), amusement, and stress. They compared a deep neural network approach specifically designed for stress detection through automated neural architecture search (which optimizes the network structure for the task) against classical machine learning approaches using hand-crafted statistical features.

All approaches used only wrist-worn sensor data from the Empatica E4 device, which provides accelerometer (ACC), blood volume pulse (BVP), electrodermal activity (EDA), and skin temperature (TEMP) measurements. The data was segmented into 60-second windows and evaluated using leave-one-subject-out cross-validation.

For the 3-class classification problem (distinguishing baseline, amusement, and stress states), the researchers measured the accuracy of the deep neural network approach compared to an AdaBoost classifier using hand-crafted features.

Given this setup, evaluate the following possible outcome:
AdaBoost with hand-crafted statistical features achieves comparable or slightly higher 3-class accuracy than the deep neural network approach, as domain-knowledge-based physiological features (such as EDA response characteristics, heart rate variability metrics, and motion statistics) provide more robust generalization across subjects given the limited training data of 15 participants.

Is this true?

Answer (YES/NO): NO